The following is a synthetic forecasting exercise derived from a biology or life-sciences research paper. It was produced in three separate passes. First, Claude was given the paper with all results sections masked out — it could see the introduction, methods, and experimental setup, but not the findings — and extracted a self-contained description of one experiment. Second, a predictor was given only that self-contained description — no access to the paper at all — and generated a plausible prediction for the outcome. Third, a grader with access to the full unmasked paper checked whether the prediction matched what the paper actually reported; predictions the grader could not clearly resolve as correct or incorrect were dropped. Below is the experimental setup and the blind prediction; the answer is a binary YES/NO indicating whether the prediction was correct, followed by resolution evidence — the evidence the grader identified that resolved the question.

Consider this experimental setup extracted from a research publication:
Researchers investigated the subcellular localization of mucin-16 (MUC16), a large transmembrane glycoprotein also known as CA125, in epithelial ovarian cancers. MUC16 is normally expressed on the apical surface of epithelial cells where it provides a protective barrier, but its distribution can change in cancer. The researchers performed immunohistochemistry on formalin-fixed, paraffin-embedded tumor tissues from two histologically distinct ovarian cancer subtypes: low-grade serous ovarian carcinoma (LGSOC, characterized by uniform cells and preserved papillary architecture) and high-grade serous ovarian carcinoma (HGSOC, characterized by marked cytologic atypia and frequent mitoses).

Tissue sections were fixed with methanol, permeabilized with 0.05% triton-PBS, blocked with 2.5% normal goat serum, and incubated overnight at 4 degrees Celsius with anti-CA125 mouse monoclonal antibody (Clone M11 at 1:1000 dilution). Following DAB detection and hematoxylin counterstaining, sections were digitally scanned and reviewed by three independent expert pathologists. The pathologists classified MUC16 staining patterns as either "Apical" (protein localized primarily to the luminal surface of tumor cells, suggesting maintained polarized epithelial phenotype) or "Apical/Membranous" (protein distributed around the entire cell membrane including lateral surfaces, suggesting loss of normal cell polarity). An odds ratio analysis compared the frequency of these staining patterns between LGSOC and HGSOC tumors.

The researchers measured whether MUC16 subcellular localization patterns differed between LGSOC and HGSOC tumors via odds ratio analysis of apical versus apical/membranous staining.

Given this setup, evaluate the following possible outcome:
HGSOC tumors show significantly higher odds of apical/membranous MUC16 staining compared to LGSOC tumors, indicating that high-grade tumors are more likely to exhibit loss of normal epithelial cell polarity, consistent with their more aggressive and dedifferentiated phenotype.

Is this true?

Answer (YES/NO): YES